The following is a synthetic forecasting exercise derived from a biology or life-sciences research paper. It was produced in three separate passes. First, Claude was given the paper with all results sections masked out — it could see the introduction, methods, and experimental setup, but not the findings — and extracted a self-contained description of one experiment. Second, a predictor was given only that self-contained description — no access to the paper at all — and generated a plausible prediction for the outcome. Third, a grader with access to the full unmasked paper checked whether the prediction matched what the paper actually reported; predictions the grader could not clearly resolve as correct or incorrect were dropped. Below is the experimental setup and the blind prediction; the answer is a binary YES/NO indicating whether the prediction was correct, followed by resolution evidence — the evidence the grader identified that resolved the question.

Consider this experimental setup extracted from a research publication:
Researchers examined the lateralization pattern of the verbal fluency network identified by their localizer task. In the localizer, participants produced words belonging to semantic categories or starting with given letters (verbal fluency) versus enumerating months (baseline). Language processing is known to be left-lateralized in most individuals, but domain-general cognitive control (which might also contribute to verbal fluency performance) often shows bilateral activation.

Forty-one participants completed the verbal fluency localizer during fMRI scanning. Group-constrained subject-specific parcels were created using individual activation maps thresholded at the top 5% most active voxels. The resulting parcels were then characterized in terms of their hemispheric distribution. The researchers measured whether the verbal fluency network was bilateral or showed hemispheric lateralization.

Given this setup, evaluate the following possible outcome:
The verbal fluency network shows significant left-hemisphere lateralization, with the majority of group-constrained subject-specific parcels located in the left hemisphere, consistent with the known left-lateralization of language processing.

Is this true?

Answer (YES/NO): YES